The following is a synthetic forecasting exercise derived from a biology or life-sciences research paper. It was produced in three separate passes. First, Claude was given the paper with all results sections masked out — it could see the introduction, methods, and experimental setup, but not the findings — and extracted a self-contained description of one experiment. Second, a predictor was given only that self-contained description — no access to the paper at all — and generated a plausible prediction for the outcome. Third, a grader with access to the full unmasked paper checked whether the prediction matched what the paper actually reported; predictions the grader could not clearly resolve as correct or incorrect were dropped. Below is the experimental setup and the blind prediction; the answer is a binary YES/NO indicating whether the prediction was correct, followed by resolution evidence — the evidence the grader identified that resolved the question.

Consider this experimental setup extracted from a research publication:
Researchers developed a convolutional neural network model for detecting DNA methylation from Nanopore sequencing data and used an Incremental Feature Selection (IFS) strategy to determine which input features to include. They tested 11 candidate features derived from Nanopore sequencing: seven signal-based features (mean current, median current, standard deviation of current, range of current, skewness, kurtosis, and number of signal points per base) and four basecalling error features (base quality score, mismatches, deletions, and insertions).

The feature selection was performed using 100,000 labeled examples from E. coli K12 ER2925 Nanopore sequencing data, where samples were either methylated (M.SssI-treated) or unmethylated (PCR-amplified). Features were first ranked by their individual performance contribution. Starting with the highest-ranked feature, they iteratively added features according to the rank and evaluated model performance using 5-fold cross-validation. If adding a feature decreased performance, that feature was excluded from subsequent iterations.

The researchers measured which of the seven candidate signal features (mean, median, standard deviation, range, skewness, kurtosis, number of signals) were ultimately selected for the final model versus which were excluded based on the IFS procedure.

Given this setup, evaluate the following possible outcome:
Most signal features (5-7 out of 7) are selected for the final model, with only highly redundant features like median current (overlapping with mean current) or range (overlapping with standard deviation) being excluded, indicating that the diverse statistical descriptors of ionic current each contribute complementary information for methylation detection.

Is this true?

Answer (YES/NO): NO